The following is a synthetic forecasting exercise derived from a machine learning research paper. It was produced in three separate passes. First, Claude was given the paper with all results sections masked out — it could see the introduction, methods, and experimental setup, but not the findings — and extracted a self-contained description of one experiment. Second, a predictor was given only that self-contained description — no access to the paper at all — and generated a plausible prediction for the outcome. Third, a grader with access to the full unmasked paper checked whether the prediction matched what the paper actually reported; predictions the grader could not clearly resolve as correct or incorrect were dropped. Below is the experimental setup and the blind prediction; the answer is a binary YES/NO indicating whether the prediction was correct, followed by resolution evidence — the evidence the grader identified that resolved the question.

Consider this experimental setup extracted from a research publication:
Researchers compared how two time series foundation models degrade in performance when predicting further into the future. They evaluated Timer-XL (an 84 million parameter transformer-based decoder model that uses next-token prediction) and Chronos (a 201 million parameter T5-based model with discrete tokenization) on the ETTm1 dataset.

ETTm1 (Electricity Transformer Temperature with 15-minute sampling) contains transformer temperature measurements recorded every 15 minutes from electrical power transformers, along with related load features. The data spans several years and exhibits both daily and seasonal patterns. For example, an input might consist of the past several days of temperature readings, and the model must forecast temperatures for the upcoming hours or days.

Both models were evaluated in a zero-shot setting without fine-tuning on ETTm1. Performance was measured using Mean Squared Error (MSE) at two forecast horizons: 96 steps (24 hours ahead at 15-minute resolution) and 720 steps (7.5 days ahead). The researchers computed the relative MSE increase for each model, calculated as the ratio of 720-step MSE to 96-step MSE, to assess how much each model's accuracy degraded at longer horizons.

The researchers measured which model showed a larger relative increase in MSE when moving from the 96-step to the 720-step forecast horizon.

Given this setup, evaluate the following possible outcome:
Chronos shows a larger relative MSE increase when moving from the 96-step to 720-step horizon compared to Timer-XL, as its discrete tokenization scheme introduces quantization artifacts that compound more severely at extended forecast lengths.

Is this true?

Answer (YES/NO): YES